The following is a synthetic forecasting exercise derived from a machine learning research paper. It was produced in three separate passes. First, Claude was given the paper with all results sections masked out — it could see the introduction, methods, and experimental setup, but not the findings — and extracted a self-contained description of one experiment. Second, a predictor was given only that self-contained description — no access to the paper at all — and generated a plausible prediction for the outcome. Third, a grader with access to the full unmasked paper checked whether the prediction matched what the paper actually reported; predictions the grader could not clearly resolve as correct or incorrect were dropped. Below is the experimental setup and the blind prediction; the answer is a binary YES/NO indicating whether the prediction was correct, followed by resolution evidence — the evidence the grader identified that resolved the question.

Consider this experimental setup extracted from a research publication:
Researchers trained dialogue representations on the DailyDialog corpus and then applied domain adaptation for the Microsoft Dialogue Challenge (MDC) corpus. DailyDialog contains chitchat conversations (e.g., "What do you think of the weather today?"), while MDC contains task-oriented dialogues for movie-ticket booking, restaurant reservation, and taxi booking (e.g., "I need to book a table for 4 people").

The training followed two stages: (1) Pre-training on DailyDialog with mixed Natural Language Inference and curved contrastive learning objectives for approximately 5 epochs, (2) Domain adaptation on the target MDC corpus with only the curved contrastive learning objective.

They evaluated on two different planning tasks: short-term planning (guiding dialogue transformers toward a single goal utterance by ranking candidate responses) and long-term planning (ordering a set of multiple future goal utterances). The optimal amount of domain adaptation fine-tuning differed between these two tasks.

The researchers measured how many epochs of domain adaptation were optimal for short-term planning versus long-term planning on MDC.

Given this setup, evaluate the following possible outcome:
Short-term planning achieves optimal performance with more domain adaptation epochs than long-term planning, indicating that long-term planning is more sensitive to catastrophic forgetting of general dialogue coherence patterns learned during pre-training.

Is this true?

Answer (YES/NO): NO